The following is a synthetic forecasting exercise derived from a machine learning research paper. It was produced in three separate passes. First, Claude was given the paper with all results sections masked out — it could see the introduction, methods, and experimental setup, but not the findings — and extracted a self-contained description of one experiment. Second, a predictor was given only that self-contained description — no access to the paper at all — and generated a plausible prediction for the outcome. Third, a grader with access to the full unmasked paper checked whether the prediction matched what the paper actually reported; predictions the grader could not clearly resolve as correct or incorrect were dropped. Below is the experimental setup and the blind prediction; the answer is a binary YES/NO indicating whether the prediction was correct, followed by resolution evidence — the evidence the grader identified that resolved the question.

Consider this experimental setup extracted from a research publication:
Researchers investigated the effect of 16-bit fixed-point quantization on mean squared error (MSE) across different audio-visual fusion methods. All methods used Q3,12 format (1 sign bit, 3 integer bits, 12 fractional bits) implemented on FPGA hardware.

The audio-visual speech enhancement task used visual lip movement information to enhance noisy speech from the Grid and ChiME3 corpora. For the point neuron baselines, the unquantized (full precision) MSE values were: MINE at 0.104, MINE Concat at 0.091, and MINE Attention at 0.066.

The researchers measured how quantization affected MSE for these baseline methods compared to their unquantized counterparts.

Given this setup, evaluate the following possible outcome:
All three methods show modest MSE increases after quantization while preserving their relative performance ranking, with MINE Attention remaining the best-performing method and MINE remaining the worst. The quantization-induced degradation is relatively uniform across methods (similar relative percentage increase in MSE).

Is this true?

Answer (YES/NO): NO